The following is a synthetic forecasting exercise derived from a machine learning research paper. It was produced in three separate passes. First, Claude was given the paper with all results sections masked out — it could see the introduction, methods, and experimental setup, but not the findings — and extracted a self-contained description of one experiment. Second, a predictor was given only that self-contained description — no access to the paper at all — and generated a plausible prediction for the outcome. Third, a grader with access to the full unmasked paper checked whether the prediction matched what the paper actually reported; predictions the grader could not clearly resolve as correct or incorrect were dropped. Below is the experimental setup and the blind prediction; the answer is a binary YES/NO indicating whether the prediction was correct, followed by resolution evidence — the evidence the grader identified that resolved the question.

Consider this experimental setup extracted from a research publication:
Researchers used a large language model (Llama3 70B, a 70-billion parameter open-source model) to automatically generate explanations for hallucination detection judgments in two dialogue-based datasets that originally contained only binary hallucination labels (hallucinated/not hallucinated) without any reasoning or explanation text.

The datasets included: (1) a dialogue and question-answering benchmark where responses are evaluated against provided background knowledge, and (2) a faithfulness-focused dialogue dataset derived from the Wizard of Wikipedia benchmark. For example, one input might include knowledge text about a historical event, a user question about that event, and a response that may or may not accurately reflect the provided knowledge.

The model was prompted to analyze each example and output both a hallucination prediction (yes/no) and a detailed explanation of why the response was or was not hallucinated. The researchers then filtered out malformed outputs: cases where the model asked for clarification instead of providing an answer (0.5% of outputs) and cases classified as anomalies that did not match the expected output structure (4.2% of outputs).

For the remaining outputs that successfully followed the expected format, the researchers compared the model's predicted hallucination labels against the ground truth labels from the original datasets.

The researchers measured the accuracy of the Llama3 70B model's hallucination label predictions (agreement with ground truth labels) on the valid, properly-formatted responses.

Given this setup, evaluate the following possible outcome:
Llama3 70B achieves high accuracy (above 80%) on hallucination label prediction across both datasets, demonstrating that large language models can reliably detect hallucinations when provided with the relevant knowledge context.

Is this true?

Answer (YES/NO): YES